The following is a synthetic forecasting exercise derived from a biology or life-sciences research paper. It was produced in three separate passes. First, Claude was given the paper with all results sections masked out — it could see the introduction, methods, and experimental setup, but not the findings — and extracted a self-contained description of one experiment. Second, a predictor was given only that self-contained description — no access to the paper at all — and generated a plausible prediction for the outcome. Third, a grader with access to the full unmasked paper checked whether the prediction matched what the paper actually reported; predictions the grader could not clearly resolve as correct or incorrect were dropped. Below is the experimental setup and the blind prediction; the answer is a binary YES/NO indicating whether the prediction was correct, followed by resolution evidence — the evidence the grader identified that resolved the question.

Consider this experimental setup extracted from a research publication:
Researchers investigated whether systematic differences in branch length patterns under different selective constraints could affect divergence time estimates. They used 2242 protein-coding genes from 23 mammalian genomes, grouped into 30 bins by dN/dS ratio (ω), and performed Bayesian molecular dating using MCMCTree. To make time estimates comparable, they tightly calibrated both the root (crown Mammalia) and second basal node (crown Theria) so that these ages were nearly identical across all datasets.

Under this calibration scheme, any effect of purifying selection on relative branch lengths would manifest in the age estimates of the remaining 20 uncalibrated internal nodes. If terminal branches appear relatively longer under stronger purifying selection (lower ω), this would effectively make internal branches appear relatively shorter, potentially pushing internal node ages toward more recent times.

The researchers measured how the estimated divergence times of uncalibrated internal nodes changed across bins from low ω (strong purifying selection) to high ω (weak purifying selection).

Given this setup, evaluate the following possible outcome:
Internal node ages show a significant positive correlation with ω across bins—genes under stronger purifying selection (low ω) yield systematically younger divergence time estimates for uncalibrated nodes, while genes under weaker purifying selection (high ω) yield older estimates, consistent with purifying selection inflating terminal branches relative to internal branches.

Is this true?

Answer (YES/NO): NO